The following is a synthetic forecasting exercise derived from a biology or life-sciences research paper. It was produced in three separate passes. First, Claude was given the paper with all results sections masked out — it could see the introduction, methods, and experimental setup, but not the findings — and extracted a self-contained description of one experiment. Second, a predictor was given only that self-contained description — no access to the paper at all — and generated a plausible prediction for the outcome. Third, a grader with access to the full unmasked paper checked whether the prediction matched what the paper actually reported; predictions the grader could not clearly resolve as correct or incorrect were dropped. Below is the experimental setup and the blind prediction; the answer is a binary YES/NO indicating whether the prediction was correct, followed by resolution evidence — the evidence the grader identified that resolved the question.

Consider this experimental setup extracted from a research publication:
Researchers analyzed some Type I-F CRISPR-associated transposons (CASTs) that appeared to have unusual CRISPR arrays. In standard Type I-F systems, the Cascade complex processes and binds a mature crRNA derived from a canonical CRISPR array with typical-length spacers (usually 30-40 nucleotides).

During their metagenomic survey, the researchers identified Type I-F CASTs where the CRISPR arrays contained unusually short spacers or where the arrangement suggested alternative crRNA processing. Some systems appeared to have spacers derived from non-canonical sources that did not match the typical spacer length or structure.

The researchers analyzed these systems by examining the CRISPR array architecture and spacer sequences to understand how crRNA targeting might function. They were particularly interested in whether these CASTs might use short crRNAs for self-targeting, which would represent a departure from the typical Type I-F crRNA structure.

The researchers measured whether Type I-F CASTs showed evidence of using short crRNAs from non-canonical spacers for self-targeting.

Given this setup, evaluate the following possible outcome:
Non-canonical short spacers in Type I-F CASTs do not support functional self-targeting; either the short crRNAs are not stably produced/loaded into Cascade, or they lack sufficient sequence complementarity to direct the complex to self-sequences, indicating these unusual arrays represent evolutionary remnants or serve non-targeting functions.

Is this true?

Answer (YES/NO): NO